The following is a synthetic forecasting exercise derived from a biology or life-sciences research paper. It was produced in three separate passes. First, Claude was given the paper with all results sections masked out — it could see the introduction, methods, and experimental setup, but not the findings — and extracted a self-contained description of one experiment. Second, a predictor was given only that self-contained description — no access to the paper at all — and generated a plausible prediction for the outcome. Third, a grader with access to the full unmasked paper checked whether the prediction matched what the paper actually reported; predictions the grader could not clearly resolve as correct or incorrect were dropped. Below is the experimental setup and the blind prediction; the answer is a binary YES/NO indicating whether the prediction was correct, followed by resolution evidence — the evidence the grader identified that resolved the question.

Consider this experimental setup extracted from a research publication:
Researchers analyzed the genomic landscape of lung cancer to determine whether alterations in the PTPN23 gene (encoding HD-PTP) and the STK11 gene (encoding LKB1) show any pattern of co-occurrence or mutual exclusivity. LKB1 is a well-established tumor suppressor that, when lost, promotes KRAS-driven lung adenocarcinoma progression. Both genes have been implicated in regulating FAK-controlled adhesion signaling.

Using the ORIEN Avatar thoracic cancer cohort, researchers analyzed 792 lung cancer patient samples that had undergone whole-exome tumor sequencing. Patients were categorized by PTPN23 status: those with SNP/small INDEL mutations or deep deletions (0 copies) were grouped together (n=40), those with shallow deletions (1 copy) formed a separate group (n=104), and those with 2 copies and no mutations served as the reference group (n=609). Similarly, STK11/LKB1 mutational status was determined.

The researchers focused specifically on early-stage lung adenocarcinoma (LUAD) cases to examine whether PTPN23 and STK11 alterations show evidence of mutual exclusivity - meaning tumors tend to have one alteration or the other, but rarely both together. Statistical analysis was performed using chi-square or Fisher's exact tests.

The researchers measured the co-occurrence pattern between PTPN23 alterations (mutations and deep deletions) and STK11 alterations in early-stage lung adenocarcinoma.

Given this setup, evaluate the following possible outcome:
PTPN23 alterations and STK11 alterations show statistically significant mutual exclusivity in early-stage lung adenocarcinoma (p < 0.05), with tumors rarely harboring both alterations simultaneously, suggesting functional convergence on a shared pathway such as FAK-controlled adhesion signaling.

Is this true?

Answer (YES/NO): YES